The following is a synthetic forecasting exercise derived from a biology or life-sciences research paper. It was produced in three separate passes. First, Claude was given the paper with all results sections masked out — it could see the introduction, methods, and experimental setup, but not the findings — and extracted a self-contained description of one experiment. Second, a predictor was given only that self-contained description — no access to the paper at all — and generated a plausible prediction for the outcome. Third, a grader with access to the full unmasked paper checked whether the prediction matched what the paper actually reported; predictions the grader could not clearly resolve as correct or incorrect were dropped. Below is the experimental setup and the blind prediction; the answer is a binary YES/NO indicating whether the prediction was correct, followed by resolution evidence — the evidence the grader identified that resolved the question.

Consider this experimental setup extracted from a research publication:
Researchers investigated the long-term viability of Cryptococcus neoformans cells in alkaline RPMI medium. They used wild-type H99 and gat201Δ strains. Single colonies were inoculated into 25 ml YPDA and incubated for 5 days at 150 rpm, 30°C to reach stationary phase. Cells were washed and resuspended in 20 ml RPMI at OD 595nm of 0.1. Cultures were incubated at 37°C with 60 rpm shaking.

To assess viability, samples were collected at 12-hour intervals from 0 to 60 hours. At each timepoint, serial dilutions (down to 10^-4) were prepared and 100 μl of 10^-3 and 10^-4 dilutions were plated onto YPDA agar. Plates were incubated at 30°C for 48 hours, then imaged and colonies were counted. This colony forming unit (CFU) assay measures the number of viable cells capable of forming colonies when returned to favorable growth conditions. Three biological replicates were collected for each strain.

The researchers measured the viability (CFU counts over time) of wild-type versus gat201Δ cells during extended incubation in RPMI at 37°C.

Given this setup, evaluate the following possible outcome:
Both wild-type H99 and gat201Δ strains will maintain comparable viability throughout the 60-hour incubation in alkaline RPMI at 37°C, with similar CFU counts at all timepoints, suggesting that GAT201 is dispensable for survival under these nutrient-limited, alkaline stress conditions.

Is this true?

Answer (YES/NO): NO